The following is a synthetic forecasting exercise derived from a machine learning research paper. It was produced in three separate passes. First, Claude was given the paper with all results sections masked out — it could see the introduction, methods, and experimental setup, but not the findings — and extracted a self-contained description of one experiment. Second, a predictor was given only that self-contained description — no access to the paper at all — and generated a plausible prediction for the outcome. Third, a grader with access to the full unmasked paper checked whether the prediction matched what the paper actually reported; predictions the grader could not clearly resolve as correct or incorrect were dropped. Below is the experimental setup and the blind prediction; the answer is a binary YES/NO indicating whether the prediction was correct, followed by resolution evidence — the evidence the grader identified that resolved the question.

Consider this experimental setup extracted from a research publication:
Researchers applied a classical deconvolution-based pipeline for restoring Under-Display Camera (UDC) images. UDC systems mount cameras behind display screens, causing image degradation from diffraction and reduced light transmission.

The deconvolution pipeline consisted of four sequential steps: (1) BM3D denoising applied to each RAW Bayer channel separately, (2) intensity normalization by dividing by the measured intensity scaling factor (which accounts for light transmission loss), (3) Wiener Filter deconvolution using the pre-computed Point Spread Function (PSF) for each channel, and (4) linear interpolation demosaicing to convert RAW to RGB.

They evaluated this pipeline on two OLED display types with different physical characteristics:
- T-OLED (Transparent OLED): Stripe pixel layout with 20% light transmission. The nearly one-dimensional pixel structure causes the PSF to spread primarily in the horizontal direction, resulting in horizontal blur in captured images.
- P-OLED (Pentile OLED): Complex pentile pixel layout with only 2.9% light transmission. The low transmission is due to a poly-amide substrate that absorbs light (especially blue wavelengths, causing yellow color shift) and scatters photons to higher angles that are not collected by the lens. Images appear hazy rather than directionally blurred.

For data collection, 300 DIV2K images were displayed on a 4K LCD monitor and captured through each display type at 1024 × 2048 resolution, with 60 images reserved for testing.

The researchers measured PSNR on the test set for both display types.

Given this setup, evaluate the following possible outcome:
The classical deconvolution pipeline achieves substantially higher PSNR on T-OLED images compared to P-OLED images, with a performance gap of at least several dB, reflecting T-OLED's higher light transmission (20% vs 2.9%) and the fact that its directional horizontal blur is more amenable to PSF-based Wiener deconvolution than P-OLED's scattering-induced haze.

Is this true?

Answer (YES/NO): YES